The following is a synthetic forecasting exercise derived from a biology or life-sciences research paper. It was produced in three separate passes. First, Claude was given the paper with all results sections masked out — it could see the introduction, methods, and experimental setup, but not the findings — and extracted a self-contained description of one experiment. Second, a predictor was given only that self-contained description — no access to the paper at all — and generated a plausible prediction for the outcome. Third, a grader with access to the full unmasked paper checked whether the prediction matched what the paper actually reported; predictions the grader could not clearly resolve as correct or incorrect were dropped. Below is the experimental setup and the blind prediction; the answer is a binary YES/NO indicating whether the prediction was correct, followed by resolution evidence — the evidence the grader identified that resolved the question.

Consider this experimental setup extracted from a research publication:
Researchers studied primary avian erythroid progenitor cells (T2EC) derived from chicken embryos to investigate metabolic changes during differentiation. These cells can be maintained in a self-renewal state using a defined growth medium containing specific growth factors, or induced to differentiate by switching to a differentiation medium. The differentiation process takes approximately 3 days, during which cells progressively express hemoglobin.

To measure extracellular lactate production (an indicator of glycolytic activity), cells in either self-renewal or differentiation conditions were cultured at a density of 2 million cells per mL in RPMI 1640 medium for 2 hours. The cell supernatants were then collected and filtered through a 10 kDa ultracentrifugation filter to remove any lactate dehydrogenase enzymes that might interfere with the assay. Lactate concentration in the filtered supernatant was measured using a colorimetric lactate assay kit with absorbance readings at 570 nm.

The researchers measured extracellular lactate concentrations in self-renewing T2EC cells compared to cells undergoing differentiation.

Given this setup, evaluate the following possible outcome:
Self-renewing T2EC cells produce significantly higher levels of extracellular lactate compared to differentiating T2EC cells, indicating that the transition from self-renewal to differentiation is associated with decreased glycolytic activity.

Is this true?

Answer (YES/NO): YES